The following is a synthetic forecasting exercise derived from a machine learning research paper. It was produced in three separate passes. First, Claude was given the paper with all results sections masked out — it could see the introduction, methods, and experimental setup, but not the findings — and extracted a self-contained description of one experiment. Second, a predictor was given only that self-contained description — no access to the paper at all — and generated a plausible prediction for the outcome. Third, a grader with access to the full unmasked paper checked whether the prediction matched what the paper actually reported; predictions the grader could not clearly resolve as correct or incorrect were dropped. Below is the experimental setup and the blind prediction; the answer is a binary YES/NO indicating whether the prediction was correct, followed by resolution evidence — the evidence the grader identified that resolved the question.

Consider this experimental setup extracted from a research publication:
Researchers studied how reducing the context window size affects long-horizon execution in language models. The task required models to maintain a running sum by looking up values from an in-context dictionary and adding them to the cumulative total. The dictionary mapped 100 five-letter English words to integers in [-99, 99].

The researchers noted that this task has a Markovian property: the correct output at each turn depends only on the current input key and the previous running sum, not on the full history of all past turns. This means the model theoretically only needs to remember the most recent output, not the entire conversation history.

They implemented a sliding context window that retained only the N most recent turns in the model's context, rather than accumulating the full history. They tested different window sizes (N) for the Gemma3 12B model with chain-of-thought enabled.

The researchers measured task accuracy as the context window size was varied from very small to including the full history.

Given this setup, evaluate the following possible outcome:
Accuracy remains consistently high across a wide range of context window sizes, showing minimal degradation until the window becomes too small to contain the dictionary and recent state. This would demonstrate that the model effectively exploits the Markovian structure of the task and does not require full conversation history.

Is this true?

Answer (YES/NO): NO